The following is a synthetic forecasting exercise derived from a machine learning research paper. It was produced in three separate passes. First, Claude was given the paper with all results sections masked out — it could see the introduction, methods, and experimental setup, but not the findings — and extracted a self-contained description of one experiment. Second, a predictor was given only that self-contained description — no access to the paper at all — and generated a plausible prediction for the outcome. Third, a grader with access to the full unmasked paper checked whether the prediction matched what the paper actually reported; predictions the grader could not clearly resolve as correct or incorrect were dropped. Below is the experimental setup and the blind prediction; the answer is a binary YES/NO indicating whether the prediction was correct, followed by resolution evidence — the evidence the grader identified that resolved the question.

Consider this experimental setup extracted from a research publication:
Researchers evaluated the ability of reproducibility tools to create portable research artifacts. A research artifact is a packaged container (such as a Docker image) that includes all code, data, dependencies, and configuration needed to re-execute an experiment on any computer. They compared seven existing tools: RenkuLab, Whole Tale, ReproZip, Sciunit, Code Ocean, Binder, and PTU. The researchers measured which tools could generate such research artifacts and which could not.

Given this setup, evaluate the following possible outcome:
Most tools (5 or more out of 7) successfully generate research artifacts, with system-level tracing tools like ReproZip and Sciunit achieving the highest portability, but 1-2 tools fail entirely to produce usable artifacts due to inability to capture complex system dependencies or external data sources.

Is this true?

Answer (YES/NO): NO